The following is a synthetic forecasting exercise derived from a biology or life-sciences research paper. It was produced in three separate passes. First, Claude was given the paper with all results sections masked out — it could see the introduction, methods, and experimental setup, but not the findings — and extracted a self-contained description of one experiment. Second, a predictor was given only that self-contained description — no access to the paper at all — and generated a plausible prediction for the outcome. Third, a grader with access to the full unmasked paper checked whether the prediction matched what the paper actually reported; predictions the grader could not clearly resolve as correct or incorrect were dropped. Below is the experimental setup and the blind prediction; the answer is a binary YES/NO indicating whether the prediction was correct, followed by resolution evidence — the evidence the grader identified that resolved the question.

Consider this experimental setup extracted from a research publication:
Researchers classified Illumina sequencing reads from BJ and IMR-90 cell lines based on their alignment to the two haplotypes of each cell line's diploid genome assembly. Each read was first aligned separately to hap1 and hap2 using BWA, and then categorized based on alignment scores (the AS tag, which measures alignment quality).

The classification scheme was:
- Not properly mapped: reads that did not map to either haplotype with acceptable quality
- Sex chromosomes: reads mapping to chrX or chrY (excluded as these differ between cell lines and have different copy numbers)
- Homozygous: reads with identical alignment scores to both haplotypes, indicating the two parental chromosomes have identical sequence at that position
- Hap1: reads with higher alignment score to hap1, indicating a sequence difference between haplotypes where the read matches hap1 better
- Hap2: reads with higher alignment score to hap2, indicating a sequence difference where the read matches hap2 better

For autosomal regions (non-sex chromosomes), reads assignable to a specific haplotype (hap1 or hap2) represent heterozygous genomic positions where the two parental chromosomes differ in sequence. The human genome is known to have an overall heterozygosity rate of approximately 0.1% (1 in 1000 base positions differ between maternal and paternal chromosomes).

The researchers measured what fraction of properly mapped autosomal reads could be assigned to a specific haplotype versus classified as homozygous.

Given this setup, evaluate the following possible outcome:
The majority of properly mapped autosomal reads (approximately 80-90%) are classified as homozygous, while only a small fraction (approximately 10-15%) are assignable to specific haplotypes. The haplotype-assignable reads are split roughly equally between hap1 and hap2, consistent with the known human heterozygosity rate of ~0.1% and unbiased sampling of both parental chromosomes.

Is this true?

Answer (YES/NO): NO